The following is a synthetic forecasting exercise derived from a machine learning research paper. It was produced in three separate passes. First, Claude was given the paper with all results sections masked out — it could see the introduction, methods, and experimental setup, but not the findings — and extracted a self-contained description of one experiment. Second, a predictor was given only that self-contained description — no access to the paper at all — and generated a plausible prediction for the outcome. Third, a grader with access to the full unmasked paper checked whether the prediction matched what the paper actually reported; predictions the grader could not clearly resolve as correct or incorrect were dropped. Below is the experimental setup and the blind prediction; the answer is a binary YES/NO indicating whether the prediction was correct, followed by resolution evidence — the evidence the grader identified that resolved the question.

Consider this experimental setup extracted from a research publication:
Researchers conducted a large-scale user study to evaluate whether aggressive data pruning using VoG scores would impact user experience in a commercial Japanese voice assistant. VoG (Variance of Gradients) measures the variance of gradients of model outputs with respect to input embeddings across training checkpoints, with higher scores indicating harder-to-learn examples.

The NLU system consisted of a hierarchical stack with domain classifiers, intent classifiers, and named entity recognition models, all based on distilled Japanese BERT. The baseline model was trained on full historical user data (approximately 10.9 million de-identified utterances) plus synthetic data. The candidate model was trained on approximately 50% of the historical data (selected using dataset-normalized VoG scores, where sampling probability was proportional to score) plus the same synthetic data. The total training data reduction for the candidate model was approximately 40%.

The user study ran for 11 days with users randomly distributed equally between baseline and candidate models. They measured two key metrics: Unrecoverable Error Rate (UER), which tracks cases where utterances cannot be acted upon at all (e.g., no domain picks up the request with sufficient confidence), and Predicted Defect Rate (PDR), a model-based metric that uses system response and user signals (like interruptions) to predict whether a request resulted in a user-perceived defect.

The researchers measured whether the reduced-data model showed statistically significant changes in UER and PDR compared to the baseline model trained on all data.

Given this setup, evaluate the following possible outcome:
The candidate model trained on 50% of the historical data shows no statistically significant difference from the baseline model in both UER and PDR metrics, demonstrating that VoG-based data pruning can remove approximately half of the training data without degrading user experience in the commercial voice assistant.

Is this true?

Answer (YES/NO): NO